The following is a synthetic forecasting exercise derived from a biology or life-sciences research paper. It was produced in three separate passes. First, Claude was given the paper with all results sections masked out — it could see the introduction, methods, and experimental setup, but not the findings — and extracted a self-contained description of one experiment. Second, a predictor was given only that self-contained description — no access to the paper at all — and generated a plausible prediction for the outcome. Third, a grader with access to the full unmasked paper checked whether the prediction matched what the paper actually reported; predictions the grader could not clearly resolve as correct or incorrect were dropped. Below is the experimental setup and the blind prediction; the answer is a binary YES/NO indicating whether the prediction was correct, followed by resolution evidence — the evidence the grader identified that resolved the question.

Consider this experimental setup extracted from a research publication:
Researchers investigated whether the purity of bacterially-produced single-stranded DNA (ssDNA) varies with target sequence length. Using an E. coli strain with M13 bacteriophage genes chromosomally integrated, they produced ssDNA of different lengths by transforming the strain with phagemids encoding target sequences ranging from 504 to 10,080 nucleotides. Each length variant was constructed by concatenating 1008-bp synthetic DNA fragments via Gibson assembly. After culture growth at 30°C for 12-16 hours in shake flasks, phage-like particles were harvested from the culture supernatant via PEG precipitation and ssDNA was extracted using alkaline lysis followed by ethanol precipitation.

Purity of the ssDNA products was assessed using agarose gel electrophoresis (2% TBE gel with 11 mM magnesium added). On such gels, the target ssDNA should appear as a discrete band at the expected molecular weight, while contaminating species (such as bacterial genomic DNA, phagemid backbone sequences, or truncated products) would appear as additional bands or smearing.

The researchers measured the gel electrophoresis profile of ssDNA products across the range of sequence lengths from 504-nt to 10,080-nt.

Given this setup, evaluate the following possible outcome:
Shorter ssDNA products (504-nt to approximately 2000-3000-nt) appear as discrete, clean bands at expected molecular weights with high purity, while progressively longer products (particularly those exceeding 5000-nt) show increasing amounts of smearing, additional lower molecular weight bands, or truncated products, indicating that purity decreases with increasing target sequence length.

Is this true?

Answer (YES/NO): NO